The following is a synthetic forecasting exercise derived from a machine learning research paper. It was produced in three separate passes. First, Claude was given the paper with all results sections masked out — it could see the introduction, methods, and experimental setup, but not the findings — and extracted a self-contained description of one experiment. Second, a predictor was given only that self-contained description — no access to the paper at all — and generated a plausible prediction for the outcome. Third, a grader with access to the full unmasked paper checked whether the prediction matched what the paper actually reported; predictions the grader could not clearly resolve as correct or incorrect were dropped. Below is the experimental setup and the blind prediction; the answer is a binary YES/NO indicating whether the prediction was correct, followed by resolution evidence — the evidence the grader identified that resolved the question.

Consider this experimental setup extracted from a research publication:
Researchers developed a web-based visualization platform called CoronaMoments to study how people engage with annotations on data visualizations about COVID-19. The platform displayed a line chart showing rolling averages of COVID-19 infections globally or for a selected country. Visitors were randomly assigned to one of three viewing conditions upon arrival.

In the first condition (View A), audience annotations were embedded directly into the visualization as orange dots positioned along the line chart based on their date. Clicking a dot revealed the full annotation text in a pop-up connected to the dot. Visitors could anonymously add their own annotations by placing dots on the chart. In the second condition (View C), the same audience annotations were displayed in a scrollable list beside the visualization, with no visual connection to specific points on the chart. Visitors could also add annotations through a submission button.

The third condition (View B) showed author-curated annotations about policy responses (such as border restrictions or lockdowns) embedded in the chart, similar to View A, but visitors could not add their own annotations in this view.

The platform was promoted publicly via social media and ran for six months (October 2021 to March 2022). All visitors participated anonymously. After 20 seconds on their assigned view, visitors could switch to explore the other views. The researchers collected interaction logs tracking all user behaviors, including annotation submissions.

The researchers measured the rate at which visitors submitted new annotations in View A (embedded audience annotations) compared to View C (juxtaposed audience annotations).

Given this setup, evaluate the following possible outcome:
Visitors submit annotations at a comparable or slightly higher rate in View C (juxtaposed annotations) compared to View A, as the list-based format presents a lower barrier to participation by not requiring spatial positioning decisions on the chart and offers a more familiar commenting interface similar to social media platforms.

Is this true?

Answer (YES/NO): NO